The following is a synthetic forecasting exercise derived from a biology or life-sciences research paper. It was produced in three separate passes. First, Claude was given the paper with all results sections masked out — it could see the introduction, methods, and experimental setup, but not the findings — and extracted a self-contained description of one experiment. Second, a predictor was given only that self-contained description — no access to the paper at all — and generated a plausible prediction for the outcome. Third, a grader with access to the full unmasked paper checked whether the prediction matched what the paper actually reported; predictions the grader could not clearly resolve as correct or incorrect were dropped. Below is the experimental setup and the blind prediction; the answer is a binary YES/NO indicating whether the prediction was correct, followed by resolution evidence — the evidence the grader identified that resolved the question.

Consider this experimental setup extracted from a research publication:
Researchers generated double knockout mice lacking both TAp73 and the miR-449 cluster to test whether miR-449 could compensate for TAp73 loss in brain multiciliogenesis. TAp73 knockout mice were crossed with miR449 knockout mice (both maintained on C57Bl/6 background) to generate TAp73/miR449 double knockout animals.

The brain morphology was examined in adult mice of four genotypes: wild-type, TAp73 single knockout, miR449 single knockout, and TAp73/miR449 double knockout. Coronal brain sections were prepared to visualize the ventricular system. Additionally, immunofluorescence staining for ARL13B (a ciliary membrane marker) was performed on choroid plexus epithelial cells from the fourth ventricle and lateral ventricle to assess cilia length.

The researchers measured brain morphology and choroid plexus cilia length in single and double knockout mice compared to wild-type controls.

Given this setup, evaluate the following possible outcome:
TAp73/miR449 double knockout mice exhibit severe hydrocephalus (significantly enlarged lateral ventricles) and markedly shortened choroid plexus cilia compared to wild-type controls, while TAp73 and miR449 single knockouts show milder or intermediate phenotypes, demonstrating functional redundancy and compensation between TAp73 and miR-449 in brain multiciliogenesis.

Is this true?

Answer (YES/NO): YES